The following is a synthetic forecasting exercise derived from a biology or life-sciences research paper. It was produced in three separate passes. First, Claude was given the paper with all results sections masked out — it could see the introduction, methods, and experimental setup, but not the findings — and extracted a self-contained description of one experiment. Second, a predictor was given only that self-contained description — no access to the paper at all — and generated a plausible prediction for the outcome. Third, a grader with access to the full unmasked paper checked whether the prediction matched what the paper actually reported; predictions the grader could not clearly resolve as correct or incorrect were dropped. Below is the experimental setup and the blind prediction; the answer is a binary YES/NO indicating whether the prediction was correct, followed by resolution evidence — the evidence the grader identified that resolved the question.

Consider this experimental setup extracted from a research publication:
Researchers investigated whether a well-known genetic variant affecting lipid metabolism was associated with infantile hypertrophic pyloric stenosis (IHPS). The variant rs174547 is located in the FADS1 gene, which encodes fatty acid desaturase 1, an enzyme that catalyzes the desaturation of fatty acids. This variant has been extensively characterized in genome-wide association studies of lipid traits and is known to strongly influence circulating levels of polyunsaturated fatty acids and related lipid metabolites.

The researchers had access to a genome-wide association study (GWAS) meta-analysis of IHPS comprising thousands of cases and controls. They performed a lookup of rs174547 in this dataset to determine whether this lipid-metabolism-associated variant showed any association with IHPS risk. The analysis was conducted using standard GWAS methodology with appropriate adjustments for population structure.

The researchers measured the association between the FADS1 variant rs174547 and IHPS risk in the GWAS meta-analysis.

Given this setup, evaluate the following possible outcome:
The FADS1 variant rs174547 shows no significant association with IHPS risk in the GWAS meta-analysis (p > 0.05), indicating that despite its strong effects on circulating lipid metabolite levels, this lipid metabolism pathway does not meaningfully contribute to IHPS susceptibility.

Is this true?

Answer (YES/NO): YES